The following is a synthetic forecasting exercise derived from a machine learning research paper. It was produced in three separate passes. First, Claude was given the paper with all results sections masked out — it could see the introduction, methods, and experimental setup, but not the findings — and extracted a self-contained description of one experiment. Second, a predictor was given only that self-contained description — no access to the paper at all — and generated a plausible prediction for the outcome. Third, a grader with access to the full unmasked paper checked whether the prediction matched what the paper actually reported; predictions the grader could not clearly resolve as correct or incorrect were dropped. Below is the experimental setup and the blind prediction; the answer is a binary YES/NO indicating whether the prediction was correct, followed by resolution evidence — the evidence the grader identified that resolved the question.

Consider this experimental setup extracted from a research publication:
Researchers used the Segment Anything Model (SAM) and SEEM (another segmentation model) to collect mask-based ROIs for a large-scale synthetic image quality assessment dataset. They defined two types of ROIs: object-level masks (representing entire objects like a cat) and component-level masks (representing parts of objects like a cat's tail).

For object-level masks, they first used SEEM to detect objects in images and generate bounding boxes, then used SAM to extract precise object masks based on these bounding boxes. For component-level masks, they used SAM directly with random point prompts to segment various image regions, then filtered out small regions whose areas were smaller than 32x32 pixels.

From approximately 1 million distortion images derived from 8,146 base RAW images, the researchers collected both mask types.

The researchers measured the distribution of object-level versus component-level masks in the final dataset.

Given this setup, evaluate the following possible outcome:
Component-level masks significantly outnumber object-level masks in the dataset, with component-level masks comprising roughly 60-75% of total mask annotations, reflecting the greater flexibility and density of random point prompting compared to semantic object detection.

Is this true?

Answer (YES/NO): YES